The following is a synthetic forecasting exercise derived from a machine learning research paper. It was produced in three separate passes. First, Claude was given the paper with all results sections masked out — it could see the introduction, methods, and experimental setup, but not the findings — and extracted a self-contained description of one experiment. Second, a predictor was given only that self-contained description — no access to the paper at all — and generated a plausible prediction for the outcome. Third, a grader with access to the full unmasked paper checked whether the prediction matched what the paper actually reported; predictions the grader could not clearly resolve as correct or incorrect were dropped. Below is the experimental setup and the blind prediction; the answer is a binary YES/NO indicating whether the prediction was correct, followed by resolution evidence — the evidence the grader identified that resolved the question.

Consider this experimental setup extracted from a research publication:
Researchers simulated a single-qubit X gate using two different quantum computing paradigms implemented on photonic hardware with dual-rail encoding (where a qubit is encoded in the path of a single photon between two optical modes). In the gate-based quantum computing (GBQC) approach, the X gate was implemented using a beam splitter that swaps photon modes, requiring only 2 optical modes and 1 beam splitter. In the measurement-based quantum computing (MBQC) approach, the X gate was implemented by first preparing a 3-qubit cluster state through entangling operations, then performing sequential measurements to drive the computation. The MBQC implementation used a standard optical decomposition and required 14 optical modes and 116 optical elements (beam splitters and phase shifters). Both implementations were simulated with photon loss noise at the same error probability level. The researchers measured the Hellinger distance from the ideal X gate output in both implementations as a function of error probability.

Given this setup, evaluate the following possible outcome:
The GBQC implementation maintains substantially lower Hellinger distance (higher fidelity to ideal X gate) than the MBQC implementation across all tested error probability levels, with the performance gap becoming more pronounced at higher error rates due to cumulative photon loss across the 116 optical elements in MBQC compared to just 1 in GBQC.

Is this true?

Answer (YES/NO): YES